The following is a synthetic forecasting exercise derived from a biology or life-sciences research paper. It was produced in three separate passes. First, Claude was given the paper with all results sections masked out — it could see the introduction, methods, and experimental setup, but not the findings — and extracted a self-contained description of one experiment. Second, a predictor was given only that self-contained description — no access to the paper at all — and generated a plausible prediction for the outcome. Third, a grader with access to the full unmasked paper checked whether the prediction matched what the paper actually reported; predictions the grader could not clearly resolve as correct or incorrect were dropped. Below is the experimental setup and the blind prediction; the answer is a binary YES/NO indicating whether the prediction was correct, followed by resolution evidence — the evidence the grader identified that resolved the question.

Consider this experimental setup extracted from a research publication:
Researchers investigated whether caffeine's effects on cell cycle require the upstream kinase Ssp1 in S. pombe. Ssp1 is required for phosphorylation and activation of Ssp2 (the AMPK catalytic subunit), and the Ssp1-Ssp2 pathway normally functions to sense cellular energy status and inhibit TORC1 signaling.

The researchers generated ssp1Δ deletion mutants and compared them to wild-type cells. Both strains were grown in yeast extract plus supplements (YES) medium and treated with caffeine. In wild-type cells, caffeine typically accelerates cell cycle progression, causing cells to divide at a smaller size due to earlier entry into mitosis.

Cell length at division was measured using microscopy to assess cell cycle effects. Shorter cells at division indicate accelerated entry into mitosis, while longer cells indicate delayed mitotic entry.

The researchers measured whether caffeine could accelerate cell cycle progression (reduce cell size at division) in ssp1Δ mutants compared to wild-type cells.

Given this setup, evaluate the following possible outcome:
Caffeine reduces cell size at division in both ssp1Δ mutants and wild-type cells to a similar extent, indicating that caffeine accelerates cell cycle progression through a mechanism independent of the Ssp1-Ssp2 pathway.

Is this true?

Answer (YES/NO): NO